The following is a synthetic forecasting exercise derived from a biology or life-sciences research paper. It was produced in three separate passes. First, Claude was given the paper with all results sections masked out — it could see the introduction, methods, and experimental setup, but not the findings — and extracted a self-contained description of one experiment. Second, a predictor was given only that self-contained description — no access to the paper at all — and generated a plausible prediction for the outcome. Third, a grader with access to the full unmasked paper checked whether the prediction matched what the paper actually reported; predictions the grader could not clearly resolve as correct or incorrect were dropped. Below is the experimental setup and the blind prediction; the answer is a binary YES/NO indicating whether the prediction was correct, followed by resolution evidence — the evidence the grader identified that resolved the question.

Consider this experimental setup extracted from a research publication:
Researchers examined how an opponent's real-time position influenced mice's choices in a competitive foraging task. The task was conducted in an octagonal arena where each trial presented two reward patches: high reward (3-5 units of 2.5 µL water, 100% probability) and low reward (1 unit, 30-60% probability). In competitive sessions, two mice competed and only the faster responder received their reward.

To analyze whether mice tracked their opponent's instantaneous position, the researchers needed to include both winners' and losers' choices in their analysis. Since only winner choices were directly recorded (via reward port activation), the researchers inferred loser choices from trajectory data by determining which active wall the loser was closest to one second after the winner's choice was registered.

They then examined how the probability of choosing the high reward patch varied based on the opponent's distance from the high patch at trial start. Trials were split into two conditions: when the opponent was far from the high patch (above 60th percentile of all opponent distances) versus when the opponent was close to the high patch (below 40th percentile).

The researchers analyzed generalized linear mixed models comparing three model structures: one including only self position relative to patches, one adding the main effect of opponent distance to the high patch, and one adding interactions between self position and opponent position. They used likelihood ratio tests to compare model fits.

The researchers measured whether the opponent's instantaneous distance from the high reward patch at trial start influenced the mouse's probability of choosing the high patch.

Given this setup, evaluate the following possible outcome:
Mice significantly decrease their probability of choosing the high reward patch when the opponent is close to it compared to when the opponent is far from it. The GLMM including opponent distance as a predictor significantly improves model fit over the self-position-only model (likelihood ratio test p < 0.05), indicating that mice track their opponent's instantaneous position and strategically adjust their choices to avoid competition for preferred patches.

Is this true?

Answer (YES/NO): YES